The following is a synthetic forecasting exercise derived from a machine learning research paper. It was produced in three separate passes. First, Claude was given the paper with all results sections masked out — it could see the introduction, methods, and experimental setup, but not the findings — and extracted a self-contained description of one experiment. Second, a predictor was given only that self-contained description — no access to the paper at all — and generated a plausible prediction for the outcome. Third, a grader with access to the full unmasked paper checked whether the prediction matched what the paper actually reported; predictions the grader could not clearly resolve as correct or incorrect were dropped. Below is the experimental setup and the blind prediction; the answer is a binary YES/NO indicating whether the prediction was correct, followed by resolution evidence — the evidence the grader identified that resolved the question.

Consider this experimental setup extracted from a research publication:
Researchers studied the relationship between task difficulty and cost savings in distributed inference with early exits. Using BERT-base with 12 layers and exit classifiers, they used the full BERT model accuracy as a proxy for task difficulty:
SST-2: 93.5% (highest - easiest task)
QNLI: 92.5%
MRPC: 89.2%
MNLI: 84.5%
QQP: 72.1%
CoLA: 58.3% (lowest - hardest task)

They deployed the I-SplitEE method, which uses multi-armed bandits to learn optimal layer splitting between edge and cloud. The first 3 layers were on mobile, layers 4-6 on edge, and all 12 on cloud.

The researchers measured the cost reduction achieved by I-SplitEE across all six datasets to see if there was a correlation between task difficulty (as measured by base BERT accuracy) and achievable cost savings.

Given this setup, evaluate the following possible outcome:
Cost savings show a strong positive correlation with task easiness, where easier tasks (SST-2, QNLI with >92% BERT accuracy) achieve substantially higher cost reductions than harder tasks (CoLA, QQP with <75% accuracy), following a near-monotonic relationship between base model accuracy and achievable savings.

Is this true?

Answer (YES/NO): NO